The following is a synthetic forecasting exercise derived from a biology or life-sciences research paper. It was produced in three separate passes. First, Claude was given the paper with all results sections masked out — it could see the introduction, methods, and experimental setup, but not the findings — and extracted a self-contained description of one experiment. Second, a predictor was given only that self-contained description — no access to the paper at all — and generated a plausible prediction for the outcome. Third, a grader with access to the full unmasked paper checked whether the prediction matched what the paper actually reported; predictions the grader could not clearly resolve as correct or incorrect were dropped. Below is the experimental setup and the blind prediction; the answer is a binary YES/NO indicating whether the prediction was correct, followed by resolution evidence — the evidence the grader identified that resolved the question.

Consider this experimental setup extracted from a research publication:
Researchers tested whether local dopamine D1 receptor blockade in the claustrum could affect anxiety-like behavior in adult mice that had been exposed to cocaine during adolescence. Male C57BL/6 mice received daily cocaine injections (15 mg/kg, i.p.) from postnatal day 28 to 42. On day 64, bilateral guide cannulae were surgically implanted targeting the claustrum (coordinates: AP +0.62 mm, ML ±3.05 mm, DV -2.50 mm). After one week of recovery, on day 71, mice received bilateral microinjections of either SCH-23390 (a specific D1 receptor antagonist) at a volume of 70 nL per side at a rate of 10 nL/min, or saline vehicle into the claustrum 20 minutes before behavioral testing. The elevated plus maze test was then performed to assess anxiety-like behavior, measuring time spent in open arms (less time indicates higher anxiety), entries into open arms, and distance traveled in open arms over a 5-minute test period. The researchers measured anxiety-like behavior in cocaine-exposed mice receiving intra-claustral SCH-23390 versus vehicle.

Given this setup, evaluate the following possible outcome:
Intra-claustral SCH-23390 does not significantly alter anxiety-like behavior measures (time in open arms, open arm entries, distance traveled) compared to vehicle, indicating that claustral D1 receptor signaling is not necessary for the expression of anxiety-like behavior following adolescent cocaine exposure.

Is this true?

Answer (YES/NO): NO